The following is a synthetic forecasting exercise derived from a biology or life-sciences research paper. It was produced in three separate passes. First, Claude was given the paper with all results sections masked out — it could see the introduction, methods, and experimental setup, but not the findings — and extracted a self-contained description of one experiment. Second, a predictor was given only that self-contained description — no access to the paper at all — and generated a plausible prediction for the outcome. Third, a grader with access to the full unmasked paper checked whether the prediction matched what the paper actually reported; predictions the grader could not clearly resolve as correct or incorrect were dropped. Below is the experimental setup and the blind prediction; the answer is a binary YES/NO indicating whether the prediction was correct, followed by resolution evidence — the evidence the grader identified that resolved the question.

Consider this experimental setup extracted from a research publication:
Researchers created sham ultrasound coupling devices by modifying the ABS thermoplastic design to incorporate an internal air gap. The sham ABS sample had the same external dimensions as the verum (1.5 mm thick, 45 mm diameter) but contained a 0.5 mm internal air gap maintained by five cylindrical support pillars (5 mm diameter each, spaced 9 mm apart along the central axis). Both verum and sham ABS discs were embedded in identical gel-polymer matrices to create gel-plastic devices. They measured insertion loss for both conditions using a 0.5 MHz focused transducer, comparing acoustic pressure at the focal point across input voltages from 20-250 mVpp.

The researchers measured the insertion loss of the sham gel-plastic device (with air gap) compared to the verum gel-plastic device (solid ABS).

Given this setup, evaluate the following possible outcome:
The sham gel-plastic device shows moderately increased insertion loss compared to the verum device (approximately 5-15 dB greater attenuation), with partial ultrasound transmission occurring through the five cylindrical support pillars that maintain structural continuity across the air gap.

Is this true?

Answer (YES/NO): NO